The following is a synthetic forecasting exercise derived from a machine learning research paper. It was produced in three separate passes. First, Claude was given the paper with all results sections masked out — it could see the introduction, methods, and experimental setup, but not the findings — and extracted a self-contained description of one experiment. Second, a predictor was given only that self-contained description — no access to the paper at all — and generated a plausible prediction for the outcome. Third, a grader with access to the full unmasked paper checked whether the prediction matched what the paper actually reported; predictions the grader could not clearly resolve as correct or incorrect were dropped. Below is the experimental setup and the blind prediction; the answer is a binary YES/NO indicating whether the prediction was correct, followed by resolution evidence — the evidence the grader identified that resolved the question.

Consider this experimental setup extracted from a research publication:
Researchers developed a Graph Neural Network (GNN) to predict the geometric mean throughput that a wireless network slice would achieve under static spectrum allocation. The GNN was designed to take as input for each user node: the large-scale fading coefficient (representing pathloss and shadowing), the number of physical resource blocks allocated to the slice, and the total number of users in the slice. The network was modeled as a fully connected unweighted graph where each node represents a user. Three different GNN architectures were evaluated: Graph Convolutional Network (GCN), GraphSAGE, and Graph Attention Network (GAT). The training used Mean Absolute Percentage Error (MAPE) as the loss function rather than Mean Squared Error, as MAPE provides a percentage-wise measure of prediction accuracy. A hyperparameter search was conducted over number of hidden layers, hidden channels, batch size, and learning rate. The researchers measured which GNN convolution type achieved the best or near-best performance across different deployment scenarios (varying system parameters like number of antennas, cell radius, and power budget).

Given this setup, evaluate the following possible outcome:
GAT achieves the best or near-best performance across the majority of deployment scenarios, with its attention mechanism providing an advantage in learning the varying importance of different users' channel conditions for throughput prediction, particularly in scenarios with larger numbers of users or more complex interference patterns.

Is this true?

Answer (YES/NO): NO